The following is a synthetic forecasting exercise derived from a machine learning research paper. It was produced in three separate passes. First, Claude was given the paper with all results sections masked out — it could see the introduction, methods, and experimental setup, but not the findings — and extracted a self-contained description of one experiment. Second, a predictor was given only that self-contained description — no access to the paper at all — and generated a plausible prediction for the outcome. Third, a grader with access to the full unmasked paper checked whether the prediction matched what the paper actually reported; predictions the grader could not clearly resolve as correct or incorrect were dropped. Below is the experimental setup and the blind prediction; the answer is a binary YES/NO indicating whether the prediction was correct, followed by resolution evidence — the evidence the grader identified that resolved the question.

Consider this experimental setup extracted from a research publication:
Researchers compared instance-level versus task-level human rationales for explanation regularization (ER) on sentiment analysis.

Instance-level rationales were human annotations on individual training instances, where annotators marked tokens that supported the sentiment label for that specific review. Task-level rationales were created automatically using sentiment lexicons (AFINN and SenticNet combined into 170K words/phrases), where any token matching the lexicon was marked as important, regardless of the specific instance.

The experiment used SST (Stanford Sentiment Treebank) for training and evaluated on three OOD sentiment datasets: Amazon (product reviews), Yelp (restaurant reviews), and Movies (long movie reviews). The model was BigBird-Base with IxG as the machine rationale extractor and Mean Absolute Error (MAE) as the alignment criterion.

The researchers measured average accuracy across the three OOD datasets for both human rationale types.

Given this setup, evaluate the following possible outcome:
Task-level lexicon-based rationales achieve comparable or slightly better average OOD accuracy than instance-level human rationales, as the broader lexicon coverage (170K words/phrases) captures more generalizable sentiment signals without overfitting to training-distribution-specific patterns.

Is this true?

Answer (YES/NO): YES